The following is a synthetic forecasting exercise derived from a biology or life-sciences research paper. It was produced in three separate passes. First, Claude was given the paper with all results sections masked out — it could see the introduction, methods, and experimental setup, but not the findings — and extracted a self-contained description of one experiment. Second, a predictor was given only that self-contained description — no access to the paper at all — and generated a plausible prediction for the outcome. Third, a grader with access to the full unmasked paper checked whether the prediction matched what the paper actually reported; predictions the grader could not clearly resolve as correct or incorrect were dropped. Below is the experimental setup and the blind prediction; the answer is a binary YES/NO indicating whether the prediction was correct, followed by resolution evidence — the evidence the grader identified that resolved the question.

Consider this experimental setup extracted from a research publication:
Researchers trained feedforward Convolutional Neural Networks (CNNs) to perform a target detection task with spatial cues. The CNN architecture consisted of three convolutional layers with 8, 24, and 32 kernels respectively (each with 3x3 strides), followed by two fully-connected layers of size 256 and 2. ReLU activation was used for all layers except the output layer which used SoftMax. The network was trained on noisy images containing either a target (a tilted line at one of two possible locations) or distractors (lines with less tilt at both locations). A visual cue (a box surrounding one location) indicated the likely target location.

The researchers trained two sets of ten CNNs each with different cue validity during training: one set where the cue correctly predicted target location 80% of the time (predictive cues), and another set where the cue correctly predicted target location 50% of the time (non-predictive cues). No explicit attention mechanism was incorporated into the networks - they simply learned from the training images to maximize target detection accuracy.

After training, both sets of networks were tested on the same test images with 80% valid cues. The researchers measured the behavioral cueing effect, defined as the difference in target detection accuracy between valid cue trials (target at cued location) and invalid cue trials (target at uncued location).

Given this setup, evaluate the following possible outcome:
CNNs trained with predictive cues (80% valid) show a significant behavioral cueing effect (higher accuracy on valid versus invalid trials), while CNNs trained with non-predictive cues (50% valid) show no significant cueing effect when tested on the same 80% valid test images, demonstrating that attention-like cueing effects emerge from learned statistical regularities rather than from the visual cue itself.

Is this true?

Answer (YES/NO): YES